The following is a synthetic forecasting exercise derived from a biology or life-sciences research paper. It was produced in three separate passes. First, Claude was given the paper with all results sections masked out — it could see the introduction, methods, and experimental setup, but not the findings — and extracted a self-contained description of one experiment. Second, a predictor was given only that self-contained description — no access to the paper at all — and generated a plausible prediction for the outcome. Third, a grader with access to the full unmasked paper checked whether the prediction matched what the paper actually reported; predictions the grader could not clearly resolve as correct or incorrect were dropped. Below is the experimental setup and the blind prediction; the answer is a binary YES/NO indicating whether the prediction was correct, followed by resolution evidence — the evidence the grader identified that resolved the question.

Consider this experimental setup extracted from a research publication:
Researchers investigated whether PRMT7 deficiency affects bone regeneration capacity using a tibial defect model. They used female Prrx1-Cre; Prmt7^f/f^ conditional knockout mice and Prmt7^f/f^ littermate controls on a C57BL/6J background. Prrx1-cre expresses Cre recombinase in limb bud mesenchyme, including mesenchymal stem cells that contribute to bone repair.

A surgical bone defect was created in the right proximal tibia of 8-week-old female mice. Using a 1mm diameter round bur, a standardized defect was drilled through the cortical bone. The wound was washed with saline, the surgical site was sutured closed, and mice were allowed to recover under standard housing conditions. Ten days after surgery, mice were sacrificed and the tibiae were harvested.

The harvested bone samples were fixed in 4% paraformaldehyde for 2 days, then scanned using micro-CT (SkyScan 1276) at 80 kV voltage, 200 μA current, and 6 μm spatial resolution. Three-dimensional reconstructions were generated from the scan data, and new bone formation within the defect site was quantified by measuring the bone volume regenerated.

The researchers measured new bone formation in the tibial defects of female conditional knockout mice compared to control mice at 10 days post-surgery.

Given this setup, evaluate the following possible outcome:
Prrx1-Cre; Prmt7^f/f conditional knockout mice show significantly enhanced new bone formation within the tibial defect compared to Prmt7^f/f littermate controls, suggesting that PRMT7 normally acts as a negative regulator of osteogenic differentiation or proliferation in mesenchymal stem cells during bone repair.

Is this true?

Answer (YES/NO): NO